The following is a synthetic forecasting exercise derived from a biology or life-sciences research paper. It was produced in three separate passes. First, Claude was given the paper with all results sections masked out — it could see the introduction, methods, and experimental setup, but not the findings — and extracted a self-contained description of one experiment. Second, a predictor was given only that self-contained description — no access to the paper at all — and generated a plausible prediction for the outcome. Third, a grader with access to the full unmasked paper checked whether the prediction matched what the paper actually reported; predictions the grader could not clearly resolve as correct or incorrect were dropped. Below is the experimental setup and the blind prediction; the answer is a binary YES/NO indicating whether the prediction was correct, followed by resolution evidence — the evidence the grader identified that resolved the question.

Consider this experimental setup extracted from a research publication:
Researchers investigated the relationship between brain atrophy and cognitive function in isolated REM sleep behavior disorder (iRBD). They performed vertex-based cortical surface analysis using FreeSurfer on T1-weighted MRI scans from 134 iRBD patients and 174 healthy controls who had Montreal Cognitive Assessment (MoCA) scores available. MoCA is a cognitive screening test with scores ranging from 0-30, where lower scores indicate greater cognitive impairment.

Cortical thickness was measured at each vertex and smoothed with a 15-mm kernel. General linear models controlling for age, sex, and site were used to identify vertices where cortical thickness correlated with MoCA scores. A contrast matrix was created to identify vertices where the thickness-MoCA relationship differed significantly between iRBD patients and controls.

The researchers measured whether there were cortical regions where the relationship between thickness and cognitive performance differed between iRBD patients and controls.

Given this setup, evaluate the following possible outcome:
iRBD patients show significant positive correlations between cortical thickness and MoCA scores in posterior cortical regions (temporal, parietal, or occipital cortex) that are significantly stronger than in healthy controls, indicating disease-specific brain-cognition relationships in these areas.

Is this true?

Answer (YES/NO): NO